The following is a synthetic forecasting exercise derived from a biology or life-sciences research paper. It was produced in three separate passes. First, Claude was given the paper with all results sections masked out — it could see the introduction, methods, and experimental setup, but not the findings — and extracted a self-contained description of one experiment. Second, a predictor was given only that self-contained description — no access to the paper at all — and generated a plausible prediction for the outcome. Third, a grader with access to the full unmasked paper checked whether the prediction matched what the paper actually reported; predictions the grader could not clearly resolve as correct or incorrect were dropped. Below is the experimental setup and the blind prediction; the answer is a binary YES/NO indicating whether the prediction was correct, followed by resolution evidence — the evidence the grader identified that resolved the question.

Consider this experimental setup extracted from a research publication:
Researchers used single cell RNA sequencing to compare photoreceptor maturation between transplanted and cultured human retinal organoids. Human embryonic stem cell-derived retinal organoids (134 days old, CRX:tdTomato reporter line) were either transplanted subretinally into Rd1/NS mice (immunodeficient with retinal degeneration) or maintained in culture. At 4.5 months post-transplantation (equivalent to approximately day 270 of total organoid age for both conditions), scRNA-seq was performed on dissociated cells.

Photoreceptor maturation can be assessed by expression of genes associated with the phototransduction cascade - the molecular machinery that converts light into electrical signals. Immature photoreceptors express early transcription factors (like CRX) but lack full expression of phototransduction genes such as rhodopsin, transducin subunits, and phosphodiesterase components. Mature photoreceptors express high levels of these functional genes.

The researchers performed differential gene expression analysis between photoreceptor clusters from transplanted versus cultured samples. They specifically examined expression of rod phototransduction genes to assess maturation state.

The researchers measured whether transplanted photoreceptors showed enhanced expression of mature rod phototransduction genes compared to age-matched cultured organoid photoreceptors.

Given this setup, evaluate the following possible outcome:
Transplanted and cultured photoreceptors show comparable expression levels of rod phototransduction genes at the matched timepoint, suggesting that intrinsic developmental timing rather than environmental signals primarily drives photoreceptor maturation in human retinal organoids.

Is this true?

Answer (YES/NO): NO